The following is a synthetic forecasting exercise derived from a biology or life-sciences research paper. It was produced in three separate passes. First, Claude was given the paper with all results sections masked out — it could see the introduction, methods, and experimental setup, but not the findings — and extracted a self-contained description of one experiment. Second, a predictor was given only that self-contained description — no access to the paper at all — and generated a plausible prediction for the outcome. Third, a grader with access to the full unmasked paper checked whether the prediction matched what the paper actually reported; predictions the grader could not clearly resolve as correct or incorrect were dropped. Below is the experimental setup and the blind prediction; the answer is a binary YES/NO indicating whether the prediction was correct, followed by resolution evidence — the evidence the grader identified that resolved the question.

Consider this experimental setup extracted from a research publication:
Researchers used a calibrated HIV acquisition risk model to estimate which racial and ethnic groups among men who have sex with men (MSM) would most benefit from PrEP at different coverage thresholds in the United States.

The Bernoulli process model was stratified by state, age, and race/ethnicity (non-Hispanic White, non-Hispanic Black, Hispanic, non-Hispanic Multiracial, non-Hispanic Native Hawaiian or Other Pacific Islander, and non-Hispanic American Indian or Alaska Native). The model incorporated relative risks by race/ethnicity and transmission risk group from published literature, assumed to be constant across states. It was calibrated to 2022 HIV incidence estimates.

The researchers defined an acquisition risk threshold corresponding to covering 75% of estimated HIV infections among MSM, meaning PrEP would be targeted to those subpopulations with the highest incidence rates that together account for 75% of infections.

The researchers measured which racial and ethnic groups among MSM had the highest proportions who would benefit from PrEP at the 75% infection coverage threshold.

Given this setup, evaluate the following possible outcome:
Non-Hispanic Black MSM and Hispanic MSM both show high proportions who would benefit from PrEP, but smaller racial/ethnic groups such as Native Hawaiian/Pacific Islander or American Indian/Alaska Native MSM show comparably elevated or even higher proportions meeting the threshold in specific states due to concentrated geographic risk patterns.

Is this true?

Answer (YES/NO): NO